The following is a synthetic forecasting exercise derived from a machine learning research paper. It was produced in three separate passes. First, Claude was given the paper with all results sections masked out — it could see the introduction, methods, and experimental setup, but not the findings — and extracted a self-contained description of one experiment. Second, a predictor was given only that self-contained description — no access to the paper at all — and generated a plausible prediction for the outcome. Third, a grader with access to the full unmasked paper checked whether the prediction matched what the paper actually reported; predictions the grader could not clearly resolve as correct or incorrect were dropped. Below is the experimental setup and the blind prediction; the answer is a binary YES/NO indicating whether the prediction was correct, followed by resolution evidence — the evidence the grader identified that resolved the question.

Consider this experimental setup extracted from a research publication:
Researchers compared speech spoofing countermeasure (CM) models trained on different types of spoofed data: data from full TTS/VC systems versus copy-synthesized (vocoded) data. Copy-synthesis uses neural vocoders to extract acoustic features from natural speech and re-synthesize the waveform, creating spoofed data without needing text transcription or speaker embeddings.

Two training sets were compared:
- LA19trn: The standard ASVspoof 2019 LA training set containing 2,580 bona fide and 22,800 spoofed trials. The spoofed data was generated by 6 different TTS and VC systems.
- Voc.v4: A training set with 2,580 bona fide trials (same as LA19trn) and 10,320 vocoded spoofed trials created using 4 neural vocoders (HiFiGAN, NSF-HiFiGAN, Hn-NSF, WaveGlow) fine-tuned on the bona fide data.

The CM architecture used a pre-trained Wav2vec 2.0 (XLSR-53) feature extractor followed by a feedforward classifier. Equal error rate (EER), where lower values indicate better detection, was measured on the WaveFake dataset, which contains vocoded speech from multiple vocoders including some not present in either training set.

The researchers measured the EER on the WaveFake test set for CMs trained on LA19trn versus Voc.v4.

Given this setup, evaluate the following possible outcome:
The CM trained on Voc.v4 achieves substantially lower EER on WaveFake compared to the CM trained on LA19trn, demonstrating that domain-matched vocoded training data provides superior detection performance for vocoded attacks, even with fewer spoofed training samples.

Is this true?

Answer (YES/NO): YES